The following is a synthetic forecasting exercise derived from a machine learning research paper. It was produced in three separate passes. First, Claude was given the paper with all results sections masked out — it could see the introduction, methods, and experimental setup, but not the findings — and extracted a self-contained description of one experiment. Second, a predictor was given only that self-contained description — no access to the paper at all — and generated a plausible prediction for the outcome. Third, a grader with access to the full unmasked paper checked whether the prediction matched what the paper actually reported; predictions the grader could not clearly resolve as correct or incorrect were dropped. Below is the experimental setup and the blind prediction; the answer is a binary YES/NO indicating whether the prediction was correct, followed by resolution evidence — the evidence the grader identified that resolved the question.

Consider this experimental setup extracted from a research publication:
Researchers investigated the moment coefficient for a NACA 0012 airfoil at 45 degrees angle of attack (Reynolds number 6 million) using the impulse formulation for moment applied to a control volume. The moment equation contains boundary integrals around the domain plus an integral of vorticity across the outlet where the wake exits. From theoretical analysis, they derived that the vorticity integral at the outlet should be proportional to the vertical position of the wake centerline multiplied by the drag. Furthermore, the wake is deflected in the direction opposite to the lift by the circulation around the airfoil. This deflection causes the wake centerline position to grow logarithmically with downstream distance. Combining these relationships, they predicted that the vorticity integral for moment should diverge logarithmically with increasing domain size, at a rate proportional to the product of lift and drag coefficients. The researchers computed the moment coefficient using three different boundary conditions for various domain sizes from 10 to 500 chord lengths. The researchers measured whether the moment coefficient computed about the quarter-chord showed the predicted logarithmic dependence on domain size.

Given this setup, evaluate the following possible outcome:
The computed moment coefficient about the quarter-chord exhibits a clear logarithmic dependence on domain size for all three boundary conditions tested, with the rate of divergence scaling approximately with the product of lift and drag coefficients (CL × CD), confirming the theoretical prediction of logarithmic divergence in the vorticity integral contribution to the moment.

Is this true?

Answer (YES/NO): NO